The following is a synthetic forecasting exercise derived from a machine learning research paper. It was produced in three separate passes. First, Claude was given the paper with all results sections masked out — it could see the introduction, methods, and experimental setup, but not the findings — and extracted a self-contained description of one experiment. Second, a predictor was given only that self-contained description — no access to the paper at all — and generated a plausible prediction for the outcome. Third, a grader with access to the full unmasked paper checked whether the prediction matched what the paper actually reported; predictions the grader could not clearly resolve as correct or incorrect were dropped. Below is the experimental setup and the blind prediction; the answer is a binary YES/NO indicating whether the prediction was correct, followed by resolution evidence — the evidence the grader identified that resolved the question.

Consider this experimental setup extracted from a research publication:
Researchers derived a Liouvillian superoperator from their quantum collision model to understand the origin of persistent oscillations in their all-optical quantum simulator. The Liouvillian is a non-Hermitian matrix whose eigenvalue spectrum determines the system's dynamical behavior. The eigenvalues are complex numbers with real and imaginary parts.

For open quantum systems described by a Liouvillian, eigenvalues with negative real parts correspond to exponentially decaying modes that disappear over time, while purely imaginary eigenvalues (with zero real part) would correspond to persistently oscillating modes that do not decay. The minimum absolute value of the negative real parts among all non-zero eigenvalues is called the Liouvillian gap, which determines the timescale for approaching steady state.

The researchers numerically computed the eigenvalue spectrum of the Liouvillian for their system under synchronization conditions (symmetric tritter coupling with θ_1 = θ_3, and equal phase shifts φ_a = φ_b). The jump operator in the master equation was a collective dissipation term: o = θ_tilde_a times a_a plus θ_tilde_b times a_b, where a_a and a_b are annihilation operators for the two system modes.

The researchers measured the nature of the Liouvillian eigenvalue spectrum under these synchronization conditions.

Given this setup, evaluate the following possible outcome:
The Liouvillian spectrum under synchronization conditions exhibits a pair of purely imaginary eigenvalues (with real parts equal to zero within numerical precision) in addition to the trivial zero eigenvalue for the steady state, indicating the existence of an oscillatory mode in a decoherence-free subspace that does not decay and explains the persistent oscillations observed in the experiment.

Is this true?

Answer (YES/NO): YES